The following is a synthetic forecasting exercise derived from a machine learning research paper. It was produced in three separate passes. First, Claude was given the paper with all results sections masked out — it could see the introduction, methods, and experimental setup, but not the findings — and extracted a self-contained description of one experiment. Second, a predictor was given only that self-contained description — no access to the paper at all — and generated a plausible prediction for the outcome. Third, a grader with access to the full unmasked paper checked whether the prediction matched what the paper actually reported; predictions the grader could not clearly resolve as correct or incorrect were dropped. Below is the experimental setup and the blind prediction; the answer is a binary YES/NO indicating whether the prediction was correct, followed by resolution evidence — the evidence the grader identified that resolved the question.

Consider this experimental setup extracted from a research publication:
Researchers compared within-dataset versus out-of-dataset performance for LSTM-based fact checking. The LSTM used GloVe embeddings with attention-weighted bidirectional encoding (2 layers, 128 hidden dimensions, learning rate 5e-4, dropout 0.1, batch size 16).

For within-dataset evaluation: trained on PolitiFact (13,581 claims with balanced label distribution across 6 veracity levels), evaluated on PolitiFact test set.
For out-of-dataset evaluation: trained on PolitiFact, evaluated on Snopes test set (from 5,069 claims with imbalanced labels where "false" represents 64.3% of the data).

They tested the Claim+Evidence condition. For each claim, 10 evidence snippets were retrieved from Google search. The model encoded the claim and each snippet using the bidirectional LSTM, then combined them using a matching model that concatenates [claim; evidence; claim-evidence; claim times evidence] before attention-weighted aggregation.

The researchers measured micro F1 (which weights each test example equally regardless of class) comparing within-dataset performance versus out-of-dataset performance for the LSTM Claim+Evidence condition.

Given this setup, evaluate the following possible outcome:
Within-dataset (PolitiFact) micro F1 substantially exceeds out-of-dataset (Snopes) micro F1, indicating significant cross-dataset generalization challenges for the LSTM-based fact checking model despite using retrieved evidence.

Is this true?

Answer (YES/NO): NO